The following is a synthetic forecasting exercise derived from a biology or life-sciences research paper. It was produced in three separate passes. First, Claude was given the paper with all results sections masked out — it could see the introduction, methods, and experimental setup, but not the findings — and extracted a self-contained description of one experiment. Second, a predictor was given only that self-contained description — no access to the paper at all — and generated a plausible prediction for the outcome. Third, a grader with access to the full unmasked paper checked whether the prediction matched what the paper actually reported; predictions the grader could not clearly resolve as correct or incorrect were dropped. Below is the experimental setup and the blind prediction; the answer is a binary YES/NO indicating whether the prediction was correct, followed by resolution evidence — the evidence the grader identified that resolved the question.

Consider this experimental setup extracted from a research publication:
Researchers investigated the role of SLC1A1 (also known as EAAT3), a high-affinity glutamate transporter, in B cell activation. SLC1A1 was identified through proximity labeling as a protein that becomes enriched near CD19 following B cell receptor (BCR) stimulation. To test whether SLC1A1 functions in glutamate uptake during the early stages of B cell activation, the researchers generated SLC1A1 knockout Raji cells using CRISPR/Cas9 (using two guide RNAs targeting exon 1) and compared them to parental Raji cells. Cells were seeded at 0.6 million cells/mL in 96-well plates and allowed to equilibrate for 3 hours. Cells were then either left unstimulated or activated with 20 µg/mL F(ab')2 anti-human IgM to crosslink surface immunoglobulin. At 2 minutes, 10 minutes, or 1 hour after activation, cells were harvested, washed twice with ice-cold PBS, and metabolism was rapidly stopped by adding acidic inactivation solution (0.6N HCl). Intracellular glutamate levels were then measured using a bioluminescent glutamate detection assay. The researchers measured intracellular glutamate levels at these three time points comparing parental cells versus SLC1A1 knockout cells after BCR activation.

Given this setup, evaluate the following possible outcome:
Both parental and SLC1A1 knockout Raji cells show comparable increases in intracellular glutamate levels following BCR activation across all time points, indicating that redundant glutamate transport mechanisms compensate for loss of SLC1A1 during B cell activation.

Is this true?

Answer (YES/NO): NO